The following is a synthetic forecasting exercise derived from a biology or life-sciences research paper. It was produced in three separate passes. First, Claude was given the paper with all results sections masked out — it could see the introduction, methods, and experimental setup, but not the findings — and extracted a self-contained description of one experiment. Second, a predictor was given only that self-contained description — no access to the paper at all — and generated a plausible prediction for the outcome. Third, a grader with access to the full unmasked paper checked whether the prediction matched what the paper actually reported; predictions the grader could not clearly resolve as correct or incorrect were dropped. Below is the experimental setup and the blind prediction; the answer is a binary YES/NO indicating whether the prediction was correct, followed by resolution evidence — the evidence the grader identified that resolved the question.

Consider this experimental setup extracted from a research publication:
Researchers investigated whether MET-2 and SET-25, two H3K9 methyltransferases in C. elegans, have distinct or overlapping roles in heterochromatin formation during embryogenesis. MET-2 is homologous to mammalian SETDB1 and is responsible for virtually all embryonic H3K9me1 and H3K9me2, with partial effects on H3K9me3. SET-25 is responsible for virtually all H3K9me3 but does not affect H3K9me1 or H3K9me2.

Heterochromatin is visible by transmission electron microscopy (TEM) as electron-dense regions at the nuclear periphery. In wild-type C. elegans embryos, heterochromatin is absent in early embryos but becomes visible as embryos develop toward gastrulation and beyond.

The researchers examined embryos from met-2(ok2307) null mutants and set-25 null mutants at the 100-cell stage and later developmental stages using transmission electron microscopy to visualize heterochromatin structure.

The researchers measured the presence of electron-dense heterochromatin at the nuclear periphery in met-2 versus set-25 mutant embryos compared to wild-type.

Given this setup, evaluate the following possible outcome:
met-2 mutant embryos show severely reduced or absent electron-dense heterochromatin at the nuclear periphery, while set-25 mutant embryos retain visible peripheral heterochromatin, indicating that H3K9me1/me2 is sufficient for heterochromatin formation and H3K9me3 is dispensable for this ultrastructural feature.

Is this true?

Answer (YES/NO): NO